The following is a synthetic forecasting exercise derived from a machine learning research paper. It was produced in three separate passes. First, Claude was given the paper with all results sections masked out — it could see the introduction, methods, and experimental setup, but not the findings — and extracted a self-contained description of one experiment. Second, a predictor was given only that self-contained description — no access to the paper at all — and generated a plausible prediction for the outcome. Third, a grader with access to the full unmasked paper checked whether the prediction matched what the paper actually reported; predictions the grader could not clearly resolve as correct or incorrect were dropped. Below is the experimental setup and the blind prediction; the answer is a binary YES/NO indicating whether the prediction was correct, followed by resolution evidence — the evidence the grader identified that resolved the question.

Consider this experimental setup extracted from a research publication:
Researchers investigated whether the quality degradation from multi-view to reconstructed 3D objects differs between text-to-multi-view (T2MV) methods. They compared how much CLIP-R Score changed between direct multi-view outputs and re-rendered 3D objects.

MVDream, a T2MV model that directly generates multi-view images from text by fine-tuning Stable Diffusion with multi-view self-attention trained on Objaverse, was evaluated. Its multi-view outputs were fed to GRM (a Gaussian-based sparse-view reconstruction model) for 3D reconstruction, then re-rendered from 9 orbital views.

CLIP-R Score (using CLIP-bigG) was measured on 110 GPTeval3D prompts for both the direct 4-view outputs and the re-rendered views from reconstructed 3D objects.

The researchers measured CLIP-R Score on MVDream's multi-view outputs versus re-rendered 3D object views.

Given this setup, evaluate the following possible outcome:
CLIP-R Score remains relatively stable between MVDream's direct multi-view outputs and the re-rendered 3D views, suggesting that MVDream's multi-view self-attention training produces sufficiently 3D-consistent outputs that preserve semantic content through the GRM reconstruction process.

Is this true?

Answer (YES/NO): NO